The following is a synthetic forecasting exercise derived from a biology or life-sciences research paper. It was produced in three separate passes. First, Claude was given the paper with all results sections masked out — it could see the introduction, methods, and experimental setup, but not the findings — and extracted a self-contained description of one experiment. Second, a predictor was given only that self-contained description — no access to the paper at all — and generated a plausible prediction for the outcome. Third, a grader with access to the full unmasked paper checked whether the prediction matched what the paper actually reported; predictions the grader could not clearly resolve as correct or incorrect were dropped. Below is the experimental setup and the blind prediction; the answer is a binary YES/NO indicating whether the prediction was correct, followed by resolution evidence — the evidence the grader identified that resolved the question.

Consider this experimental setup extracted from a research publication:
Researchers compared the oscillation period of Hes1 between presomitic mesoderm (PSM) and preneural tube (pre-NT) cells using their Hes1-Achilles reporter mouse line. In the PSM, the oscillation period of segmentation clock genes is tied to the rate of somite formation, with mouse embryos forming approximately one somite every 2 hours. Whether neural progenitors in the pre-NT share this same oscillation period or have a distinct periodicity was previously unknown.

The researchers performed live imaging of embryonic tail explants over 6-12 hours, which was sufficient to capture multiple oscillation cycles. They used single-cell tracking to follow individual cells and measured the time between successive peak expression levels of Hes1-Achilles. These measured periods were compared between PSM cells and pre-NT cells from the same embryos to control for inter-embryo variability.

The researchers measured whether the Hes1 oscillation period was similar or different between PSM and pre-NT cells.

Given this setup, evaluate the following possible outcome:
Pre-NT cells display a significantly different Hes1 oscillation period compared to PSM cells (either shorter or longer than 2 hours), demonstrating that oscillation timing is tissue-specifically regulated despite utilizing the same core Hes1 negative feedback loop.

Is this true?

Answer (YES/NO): NO